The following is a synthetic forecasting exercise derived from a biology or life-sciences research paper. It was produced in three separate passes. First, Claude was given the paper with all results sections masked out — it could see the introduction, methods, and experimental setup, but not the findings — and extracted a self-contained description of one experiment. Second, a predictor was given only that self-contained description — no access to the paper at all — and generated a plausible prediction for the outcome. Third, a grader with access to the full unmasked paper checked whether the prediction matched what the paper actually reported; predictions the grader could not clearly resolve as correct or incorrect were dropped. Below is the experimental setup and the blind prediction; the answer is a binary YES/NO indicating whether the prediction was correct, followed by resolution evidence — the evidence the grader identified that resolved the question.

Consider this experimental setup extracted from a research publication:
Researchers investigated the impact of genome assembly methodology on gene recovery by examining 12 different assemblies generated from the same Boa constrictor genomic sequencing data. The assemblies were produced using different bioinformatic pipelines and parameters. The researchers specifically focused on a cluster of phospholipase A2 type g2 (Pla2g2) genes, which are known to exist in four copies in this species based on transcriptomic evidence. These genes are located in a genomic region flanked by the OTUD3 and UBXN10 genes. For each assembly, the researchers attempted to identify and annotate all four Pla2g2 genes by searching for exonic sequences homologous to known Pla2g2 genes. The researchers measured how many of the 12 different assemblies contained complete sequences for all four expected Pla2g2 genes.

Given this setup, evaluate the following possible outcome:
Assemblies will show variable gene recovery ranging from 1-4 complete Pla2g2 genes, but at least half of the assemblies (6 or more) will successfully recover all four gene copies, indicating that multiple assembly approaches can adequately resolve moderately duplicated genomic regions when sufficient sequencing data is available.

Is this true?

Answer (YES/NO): NO